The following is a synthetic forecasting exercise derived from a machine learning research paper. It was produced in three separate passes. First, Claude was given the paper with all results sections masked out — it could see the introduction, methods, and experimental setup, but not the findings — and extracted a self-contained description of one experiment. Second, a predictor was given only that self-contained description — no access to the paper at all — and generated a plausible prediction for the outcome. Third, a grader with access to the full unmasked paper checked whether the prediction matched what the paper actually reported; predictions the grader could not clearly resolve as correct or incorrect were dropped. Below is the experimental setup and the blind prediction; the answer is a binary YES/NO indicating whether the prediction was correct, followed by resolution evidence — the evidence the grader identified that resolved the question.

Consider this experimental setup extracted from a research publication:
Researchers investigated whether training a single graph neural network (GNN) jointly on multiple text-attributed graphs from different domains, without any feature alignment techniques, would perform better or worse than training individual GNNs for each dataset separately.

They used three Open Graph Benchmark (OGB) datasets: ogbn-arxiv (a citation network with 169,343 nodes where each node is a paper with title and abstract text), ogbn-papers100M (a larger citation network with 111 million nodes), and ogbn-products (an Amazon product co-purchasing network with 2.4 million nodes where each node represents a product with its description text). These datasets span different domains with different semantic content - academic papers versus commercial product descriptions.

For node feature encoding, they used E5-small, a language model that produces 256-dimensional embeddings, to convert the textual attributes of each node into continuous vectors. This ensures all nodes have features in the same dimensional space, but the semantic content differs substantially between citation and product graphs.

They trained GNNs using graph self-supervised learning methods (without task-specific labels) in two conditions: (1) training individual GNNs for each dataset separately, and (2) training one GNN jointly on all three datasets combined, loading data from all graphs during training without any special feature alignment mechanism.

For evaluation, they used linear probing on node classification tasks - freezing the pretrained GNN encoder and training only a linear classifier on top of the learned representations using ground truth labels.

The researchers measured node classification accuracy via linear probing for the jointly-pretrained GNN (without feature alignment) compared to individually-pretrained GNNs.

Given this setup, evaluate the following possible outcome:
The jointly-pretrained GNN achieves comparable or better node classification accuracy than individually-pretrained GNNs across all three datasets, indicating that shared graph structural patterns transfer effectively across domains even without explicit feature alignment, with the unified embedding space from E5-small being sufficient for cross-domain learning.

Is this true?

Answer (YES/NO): NO